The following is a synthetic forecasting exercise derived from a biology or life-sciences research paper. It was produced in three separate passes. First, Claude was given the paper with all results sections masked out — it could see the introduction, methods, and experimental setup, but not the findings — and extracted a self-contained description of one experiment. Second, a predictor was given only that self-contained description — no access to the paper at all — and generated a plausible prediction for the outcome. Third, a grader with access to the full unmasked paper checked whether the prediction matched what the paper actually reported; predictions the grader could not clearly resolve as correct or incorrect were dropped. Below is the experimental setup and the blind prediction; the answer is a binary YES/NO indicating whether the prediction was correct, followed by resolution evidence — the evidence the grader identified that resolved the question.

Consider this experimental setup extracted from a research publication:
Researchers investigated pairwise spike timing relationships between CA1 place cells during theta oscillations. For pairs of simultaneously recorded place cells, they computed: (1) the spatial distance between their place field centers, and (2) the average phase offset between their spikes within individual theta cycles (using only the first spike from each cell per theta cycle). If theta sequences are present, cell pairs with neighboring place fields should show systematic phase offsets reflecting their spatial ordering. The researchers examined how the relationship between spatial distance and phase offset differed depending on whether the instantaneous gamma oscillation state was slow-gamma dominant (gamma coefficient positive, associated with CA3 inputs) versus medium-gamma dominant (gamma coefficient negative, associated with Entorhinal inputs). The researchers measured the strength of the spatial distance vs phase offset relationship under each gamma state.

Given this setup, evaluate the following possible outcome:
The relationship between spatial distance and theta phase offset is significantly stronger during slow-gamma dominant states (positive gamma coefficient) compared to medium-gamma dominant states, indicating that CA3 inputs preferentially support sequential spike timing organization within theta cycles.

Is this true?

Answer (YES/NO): YES